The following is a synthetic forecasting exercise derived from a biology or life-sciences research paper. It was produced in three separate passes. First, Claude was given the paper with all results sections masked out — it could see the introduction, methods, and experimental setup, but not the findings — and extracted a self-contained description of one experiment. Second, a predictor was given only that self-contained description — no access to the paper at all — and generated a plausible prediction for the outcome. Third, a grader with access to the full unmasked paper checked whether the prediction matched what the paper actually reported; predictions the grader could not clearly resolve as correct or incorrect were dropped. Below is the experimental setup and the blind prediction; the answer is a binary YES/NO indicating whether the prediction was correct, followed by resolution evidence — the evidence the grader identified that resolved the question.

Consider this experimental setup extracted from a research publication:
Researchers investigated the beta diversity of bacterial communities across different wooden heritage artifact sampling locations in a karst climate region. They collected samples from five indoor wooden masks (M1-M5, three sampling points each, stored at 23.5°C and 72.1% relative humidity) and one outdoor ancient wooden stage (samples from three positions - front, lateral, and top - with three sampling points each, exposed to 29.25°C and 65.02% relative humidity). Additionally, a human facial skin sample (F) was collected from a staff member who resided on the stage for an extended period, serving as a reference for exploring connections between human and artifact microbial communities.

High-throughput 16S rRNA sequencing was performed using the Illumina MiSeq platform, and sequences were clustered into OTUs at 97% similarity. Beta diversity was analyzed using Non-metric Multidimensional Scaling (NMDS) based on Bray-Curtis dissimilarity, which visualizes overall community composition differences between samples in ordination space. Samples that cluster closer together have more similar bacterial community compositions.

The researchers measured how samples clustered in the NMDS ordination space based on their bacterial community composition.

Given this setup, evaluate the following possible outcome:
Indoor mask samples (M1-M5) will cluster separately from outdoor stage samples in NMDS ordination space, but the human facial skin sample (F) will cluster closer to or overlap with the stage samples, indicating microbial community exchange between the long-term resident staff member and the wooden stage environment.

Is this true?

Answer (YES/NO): NO